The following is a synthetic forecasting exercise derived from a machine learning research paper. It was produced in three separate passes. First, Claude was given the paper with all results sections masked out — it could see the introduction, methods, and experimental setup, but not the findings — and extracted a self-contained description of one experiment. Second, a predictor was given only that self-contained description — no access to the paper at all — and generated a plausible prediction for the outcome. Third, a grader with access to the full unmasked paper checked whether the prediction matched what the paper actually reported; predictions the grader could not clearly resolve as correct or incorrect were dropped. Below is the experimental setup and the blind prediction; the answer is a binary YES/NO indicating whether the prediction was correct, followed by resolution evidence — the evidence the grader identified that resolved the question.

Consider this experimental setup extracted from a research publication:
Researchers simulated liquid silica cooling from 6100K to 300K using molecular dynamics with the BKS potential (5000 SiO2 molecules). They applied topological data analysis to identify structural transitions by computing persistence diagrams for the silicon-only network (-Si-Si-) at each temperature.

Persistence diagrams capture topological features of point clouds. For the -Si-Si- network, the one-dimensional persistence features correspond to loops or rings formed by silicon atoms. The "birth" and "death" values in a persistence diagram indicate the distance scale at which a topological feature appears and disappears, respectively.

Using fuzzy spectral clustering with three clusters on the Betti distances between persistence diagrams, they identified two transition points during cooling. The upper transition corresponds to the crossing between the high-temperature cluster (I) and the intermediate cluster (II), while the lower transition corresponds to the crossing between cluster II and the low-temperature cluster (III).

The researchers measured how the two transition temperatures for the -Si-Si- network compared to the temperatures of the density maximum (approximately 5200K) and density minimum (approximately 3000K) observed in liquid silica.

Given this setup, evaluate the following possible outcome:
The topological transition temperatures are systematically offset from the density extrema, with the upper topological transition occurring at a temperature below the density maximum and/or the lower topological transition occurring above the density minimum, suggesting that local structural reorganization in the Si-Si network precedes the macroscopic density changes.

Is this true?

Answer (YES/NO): NO